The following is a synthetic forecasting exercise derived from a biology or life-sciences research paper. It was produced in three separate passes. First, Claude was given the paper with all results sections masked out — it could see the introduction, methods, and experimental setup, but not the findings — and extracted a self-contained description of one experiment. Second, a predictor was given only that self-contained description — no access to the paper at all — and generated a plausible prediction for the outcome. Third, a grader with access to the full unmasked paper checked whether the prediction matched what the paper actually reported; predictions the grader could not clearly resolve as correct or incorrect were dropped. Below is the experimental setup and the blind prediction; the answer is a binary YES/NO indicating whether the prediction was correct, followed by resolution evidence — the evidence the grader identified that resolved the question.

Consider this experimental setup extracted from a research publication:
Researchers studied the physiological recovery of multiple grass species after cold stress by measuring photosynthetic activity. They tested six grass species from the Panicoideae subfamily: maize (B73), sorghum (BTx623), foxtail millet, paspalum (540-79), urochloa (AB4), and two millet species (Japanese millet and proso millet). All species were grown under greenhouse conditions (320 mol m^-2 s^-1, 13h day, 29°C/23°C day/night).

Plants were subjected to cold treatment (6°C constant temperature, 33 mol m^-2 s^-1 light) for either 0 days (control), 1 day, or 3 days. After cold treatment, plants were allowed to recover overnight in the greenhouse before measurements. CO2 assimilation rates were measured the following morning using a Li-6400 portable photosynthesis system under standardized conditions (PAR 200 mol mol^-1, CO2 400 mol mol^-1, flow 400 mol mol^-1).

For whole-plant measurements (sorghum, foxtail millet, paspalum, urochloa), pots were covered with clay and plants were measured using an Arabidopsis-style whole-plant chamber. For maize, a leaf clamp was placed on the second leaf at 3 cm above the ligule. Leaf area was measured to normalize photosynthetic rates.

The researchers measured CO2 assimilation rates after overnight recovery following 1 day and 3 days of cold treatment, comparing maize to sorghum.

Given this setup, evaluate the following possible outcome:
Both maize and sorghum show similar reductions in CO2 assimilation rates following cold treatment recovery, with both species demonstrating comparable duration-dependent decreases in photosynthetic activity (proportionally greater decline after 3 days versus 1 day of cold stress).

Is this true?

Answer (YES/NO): NO